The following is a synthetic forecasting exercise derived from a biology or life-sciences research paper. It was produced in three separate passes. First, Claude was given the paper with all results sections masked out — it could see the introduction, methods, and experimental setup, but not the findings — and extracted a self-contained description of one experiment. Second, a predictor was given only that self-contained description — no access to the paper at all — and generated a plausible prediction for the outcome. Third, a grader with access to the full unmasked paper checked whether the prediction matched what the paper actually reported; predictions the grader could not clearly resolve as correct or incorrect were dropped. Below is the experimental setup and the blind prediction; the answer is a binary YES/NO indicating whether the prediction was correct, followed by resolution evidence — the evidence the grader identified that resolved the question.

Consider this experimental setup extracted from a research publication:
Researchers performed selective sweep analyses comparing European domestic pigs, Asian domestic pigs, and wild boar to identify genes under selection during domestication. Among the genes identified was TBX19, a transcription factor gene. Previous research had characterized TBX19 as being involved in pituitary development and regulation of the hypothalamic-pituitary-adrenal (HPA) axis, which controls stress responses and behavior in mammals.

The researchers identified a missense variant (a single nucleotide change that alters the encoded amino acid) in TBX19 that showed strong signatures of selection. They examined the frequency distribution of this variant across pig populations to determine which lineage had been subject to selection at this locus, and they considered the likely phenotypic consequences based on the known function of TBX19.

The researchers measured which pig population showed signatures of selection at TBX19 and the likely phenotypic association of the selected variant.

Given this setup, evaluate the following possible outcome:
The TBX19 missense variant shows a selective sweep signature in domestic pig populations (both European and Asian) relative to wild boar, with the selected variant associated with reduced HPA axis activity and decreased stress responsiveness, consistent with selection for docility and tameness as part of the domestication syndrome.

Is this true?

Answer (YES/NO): NO